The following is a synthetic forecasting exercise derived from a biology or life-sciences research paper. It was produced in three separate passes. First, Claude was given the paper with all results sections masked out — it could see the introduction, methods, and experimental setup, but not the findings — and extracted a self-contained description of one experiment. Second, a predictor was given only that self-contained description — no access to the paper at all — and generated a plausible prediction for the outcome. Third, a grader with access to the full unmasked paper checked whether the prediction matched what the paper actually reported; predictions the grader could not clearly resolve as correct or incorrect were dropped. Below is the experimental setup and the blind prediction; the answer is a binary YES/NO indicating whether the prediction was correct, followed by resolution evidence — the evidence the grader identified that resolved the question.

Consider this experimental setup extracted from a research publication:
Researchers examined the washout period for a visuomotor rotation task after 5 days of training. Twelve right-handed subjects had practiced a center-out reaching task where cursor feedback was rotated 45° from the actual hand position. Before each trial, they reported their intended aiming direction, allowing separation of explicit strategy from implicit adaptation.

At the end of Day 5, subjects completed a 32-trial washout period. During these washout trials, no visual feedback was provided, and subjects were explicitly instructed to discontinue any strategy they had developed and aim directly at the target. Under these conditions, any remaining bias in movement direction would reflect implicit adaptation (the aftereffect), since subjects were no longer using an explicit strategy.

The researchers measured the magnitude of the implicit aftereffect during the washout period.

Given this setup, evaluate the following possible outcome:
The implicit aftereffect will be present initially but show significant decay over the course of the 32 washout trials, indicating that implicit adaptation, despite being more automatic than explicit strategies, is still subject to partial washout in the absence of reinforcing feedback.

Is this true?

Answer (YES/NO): YES